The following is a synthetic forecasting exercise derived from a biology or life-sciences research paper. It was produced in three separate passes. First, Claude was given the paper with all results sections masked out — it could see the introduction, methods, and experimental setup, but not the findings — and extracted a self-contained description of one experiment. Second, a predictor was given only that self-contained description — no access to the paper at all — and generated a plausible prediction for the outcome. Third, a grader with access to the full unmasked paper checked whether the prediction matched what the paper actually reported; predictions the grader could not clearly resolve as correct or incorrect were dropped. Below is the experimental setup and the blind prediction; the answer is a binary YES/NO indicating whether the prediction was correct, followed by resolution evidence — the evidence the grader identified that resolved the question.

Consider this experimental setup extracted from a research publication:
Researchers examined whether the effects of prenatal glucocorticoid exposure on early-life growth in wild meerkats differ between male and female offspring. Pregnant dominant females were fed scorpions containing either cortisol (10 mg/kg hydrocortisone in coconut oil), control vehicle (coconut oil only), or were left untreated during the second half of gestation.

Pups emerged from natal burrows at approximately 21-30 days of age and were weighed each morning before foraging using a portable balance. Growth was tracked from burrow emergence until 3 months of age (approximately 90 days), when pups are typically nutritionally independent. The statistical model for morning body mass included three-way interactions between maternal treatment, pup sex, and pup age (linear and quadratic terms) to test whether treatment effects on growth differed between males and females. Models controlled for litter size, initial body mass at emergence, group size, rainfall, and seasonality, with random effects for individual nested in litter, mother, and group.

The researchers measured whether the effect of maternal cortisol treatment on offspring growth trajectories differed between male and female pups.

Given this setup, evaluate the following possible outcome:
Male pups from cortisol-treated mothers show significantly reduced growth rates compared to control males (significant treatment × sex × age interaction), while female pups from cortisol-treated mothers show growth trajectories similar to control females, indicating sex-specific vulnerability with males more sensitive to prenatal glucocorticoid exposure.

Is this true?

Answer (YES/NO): NO